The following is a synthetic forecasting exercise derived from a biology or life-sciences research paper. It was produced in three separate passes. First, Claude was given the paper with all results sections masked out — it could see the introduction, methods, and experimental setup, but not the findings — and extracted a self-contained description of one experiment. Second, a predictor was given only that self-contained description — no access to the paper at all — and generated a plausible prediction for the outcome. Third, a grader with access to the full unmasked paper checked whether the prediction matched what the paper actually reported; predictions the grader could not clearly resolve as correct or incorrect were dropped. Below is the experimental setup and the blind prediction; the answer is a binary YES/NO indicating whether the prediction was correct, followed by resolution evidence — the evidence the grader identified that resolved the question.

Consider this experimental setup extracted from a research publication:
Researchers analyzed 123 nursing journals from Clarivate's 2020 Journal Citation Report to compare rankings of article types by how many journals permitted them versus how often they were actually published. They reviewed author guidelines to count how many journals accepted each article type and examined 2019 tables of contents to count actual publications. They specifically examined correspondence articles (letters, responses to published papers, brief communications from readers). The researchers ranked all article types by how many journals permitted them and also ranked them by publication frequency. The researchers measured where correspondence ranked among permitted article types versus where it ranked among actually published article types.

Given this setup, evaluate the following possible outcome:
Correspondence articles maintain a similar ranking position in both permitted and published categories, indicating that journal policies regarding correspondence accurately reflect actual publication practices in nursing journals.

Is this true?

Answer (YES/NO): NO